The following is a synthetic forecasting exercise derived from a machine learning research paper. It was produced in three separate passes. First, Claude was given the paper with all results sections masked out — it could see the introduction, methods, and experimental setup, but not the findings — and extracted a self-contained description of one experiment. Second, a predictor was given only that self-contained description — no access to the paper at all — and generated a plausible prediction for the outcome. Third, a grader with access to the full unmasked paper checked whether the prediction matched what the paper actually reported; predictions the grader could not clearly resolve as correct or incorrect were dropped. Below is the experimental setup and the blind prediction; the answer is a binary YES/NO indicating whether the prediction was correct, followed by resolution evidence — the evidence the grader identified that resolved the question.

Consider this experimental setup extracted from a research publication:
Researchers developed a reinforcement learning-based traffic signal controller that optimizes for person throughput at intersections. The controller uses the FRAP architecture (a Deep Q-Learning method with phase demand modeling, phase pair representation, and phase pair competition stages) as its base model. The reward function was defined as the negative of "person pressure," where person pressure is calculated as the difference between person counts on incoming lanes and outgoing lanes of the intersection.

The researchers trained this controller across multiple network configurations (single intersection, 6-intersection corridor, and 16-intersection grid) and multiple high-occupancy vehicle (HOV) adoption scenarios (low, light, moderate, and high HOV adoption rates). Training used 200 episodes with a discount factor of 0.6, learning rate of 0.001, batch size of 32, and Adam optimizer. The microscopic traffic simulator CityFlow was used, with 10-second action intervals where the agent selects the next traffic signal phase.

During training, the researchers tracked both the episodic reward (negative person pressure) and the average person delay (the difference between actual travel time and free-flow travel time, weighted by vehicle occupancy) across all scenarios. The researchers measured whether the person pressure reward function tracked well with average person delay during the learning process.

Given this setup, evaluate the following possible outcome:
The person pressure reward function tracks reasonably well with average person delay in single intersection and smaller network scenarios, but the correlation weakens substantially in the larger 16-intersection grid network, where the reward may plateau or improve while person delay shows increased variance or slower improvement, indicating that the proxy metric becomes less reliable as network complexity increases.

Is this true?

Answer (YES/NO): NO